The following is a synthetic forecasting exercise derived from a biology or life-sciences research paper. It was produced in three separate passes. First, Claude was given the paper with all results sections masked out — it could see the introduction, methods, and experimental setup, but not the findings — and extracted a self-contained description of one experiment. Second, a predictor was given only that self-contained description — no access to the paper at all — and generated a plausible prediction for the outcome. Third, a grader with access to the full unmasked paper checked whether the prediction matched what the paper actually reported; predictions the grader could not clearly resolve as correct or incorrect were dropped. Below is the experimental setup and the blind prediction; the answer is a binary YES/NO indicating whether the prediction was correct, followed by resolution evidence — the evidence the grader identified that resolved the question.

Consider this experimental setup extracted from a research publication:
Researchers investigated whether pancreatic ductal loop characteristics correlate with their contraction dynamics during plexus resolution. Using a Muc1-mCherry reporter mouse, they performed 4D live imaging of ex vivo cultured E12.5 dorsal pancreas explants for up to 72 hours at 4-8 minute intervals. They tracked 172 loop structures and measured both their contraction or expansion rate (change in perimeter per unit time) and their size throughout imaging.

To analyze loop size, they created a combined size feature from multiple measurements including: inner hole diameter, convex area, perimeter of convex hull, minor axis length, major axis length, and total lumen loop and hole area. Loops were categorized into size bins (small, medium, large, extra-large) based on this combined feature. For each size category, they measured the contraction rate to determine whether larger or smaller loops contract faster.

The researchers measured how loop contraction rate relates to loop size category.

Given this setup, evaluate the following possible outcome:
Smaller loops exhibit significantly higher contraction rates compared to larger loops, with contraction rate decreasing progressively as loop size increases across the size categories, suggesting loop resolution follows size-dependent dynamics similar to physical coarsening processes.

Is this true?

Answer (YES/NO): NO